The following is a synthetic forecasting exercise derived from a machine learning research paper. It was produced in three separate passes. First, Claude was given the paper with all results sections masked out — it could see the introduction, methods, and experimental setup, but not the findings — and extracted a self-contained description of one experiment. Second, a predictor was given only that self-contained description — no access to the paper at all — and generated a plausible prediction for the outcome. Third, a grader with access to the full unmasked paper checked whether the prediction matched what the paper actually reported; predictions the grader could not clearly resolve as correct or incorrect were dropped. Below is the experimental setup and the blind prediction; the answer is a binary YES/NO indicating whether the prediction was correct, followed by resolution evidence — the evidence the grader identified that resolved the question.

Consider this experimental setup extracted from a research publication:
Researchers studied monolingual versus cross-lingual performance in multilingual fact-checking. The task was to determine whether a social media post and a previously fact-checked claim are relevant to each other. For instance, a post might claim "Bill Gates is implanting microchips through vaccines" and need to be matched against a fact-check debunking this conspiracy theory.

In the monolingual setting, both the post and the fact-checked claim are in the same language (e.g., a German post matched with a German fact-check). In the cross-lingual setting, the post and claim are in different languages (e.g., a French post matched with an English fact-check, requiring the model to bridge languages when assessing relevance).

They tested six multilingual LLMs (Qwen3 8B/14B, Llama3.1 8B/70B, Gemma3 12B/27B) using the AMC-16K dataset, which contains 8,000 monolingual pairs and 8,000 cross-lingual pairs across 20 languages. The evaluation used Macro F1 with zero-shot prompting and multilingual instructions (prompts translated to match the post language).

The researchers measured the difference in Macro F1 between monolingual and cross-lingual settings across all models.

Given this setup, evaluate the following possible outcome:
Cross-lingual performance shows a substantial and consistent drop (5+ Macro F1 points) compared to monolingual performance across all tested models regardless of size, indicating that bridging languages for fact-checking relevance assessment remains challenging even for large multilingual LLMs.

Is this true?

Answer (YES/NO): NO